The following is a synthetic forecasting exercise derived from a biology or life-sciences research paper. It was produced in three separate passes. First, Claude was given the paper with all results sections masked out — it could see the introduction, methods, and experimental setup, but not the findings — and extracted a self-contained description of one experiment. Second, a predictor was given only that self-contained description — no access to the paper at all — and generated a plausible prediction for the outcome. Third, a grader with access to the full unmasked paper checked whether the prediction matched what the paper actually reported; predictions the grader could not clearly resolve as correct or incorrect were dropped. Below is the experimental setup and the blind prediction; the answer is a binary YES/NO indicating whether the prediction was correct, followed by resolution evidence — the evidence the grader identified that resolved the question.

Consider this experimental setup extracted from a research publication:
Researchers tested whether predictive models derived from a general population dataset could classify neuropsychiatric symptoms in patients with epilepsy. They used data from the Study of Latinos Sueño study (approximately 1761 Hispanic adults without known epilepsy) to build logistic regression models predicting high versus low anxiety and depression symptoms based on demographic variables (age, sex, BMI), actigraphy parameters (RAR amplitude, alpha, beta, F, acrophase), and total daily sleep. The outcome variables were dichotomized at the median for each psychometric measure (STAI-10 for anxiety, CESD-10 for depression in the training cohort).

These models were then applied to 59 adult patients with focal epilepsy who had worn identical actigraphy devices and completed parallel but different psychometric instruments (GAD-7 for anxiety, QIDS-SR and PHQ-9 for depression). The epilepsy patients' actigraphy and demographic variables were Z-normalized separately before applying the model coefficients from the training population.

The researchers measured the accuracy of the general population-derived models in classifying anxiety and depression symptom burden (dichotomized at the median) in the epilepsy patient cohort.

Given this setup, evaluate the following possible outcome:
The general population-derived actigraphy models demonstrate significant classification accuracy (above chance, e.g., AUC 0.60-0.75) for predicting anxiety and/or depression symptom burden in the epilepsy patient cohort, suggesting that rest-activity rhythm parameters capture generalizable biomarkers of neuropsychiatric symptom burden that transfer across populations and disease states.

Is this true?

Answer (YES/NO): YES